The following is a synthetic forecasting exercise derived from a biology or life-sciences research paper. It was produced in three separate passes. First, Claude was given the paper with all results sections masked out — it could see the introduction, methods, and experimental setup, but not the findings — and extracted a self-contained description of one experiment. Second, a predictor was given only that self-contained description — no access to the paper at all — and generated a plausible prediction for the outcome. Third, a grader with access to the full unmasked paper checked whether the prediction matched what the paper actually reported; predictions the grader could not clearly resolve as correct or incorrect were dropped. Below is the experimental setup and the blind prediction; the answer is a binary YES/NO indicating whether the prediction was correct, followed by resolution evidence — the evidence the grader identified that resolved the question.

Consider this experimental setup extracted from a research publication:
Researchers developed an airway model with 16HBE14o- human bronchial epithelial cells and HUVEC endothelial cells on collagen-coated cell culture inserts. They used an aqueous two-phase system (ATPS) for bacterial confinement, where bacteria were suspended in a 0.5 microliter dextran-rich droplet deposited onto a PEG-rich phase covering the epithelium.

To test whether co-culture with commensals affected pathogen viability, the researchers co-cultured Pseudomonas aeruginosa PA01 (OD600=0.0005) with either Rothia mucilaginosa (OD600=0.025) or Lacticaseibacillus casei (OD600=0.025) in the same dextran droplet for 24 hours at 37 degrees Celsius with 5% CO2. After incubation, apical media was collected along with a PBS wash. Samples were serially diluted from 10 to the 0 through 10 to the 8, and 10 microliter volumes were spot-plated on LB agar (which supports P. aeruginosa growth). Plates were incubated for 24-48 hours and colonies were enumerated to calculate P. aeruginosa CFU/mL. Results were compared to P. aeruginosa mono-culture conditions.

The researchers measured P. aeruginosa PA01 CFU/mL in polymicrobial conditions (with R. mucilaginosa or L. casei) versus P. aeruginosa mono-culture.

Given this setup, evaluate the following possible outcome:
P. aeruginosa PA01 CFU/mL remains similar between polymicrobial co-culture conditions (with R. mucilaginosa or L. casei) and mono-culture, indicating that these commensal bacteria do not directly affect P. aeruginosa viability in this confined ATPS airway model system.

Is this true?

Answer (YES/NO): YES